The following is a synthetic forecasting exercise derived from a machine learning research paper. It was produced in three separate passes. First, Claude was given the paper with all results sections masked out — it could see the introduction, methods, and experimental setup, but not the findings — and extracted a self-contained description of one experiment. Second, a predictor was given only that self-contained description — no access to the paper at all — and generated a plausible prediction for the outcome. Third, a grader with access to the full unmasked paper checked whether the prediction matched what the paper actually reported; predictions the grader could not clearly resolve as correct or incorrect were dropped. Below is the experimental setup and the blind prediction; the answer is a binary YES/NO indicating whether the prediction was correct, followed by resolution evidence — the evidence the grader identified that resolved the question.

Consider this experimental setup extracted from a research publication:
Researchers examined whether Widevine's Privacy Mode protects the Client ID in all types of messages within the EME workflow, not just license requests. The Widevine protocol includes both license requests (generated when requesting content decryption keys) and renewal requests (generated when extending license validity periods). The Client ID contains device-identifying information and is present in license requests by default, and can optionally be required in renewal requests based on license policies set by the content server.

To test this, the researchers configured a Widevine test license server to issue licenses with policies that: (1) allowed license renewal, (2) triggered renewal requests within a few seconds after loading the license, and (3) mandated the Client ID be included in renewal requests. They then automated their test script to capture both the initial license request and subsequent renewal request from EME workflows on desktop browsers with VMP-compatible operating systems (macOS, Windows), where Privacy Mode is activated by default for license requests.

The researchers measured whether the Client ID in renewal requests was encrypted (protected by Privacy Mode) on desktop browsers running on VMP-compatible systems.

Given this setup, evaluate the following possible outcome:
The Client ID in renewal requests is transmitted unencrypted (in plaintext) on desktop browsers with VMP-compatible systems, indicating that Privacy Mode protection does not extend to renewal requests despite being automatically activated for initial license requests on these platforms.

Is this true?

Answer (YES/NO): YES